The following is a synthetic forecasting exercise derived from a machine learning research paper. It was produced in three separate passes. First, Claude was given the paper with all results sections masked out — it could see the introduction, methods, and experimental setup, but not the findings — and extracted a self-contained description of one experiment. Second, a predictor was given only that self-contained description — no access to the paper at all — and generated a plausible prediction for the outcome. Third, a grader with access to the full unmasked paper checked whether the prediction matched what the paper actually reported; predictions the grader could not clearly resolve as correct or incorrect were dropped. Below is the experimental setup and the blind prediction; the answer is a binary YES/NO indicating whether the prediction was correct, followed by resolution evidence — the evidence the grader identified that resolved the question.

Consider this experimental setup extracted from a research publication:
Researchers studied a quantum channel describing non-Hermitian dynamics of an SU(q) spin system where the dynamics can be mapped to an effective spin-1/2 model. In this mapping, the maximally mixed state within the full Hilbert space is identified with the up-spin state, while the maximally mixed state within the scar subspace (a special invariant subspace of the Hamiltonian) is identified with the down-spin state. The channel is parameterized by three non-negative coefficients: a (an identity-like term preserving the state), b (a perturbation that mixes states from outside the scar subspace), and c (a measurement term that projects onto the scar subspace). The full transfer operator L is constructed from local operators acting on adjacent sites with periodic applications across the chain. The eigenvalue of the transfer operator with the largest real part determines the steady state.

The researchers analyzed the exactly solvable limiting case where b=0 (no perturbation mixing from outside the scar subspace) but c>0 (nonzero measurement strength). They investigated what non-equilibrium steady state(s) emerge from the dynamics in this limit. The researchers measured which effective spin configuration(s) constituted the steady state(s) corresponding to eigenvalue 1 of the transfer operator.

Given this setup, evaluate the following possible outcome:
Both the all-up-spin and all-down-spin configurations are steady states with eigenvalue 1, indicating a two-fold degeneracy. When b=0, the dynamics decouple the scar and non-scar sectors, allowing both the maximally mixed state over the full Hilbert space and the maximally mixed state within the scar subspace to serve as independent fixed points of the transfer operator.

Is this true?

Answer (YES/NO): NO